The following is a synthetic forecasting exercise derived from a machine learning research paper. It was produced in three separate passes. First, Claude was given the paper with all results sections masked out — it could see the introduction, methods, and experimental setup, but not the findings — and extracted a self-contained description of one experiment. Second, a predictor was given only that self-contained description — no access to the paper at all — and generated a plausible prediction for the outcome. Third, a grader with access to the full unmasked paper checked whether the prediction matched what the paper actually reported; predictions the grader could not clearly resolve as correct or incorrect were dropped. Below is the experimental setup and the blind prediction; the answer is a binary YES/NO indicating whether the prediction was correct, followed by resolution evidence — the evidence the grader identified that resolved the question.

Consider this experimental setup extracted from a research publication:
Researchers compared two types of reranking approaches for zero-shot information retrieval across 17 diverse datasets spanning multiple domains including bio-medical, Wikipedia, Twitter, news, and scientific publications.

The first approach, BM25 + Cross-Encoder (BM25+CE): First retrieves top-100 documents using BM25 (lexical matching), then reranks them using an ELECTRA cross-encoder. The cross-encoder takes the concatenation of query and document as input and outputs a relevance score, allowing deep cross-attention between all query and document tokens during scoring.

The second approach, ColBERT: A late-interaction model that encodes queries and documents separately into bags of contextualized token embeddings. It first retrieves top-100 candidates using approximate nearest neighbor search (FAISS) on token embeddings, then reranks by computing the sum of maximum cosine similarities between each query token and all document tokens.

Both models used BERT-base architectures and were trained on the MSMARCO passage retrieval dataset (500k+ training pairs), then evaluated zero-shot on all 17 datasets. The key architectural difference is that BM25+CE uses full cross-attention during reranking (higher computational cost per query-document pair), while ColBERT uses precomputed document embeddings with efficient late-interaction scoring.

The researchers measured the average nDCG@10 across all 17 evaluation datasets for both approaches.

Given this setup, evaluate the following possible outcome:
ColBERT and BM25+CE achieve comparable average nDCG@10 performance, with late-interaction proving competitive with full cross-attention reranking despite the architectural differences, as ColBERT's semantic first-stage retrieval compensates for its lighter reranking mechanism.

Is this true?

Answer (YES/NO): YES